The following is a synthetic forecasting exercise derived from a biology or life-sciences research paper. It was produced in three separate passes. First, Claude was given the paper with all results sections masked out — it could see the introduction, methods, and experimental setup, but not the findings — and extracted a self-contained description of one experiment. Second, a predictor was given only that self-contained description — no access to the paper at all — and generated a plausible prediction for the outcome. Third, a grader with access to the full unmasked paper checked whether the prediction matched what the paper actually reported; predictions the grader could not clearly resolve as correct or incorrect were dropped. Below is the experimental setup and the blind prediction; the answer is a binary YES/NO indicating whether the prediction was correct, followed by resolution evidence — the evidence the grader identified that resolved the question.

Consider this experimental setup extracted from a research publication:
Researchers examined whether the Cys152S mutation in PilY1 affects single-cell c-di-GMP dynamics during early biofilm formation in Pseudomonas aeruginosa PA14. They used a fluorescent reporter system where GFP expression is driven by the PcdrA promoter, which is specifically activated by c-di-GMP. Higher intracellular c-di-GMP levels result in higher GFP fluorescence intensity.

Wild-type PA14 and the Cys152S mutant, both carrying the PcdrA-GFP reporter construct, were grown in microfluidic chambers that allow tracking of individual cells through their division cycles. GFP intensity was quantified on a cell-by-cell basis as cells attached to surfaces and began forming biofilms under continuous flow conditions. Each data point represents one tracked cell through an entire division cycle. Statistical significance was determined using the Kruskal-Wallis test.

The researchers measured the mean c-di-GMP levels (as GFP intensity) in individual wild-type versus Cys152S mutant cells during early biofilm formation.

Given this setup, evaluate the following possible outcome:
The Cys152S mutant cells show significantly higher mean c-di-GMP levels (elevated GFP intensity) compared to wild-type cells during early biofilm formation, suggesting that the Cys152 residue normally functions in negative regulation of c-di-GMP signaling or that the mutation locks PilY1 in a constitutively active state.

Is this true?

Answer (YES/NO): NO